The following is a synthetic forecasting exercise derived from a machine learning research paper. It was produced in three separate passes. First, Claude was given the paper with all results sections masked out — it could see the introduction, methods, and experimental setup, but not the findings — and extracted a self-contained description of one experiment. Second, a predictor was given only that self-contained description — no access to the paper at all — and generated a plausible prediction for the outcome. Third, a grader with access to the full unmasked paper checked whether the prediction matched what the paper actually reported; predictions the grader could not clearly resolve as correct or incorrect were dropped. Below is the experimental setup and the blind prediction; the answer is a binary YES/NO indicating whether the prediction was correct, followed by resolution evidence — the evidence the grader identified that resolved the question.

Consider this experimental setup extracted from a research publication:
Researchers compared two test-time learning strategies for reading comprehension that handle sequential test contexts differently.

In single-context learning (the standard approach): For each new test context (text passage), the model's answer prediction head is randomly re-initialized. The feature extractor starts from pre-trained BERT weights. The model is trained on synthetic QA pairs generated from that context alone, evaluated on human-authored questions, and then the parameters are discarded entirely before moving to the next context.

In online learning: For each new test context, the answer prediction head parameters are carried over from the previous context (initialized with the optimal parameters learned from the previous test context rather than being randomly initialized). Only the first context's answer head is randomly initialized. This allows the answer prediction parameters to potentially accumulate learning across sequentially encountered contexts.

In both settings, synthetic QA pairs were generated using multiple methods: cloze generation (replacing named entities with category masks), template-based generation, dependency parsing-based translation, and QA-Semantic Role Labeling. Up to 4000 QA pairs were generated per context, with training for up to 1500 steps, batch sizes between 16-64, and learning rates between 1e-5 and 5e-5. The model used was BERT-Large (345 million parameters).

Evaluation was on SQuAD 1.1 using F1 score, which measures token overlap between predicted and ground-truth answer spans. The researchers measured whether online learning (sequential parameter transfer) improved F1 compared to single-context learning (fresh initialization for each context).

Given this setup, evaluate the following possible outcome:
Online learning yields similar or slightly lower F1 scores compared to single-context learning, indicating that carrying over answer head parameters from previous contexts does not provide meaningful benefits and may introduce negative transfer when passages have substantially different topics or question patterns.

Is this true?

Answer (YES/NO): NO